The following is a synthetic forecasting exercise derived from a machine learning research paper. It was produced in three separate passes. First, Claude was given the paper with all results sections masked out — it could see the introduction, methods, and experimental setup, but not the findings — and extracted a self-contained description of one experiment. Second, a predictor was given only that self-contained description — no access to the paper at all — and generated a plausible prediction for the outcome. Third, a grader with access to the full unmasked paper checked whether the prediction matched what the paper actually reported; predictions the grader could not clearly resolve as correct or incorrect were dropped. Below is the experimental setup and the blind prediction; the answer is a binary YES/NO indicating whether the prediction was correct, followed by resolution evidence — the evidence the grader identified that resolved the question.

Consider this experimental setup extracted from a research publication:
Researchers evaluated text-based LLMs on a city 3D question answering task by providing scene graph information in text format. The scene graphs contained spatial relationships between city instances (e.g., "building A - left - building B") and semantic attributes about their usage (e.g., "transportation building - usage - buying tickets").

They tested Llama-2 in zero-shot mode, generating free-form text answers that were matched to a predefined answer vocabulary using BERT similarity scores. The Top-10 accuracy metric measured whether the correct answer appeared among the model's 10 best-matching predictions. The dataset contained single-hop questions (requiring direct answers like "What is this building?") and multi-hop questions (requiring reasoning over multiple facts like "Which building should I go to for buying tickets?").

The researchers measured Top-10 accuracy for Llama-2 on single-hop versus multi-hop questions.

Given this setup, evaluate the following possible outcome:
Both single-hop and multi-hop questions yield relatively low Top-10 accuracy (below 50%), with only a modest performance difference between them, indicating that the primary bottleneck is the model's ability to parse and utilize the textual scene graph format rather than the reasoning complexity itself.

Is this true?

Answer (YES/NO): NO